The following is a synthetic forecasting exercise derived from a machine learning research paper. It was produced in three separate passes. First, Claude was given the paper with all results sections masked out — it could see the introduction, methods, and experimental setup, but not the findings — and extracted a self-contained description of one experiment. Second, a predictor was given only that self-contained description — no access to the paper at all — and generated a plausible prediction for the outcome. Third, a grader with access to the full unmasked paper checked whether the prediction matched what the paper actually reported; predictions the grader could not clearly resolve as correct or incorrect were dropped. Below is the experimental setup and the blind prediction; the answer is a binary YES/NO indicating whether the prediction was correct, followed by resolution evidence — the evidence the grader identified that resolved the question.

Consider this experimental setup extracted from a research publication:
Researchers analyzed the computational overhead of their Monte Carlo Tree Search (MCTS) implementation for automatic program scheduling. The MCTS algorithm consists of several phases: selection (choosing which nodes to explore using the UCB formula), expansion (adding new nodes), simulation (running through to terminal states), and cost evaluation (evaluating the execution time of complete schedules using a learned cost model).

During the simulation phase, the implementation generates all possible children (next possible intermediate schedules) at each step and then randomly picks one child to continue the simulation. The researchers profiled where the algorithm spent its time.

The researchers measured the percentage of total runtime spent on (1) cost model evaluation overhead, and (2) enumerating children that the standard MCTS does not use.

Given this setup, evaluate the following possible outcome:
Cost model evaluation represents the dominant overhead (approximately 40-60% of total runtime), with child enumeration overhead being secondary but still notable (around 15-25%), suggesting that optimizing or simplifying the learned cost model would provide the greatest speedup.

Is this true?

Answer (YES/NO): NO